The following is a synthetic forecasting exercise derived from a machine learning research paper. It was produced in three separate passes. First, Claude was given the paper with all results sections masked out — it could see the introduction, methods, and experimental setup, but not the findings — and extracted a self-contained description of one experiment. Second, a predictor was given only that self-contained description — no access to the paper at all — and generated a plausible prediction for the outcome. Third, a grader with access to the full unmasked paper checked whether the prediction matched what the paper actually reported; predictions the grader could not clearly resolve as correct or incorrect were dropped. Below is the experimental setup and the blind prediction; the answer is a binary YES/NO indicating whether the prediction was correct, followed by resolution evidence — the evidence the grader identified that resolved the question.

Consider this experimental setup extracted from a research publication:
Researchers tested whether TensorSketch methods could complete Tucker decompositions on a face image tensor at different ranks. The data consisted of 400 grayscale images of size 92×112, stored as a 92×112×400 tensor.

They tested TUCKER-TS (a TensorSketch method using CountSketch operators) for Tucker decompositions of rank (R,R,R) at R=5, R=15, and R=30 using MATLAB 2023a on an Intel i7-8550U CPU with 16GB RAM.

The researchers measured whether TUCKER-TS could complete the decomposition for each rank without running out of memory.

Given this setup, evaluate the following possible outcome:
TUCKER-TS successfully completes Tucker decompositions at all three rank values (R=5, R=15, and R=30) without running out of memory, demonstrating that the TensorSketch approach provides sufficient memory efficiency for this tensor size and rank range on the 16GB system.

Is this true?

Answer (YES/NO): NO